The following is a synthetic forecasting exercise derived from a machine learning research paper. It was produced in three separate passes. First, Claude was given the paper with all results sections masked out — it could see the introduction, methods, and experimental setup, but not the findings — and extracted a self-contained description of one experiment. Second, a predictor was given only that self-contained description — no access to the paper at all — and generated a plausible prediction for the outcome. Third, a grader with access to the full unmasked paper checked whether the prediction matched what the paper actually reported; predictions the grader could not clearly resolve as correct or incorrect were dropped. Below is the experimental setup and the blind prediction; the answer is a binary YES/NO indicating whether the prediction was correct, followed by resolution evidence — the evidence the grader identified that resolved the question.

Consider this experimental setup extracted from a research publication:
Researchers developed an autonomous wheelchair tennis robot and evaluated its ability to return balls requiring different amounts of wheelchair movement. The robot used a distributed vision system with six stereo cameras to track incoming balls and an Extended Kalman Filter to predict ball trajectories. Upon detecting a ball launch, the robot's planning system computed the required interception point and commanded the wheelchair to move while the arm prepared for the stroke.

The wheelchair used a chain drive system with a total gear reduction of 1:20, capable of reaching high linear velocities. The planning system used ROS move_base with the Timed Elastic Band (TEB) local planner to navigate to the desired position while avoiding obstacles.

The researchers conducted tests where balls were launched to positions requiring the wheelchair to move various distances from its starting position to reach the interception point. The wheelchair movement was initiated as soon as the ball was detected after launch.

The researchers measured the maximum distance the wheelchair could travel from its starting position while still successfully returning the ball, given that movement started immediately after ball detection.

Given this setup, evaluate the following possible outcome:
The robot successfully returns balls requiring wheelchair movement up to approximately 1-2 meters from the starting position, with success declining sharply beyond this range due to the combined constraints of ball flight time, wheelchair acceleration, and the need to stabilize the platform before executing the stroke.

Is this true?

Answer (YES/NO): YES